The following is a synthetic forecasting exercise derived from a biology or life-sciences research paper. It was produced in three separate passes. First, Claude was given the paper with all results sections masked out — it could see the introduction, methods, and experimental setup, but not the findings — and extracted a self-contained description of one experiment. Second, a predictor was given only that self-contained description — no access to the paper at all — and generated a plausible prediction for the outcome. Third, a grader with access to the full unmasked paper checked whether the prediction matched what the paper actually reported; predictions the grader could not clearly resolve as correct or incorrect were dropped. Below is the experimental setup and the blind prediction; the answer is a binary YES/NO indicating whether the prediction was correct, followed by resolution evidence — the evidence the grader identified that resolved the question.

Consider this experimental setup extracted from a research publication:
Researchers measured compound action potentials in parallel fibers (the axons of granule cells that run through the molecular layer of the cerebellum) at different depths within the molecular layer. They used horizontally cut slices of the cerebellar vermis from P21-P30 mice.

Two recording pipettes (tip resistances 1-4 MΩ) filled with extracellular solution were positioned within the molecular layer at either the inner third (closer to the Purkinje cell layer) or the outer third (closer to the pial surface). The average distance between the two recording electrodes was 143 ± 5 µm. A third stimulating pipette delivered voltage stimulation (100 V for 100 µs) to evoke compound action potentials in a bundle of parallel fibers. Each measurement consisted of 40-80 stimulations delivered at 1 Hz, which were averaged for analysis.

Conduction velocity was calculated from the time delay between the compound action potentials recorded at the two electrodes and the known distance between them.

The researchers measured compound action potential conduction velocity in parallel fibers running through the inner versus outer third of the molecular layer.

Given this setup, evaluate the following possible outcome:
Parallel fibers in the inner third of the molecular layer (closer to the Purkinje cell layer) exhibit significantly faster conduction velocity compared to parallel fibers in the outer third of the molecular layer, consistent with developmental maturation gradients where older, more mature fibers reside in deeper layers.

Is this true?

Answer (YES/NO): YES